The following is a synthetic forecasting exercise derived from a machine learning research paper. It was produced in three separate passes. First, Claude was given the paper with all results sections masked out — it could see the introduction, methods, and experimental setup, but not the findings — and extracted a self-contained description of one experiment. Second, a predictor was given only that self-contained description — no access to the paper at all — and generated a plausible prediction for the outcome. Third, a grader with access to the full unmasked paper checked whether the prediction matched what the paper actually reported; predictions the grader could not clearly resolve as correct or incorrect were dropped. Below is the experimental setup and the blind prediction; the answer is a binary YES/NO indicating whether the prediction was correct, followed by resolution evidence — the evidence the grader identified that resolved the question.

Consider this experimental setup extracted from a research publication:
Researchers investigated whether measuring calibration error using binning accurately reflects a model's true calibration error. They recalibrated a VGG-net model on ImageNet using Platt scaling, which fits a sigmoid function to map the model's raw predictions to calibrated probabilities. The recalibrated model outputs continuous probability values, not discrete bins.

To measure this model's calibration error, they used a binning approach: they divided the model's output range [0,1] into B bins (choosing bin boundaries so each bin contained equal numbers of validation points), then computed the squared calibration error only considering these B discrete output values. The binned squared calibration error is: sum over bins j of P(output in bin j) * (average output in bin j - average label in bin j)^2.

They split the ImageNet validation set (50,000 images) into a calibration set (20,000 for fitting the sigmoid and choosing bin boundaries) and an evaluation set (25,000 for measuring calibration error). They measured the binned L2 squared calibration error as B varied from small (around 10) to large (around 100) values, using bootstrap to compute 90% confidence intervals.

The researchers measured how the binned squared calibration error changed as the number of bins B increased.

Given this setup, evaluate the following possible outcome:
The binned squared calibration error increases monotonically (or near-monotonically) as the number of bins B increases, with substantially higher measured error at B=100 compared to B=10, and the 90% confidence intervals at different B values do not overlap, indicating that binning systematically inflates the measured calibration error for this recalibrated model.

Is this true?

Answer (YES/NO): NO